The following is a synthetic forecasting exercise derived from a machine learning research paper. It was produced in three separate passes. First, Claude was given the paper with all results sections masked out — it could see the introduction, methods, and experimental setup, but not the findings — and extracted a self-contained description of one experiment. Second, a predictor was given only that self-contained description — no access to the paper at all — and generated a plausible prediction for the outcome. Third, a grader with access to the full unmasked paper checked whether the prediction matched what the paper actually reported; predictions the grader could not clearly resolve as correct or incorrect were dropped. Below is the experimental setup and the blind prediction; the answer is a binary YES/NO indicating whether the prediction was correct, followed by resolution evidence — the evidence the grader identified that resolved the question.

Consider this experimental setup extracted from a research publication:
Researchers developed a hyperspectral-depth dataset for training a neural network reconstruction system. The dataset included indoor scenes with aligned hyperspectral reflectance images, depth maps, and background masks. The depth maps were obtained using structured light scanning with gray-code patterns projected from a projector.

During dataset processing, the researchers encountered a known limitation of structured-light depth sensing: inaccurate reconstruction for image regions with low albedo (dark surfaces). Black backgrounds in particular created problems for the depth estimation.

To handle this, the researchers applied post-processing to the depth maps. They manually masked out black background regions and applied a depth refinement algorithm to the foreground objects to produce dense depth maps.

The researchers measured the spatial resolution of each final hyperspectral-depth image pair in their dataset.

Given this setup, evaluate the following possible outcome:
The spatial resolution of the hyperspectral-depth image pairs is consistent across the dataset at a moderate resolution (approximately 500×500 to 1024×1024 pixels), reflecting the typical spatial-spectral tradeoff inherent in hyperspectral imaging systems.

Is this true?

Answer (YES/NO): NO